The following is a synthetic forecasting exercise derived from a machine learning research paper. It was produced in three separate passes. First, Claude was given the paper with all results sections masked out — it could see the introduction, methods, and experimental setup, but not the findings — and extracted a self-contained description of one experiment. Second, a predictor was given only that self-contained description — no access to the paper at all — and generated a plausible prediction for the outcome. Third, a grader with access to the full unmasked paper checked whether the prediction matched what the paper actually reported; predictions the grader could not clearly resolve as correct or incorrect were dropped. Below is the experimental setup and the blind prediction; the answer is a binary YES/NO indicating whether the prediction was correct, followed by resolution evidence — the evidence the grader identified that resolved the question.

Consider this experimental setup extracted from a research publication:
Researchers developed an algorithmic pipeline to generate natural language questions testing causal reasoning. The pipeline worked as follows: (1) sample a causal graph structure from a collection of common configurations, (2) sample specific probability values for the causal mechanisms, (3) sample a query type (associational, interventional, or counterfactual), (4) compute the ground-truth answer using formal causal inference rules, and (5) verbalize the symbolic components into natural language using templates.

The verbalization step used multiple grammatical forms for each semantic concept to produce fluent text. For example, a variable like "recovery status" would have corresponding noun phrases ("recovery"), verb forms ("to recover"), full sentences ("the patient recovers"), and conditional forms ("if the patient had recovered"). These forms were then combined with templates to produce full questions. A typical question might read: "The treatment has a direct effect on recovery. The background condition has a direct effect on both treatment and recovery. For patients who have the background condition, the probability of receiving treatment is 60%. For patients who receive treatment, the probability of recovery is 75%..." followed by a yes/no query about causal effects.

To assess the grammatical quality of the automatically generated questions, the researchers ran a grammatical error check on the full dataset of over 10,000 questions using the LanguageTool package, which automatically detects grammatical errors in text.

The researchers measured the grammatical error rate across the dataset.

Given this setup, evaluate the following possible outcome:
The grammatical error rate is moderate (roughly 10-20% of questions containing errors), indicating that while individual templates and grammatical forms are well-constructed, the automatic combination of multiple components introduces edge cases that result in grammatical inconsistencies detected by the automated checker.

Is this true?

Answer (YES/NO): NO